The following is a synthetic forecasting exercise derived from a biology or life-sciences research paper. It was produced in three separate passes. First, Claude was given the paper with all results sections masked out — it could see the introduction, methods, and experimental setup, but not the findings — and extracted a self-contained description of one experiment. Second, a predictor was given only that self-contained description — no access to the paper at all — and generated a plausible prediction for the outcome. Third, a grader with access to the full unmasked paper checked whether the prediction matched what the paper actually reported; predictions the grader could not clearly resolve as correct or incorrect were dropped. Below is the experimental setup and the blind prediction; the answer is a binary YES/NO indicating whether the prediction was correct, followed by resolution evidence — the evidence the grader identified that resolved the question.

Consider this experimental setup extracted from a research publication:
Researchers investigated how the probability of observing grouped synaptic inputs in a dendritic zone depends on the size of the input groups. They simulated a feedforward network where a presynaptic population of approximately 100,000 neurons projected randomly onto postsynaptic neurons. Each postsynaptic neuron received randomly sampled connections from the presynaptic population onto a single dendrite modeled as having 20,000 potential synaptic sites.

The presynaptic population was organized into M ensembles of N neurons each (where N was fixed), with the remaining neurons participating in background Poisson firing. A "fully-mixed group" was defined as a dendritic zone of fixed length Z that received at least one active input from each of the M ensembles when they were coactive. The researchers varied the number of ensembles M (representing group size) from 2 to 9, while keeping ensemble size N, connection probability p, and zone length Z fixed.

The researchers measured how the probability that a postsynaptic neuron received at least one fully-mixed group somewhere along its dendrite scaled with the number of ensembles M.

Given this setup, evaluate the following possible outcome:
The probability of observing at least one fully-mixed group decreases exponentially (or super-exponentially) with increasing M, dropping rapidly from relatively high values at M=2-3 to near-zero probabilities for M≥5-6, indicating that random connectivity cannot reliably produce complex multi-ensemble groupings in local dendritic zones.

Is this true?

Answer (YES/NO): NO